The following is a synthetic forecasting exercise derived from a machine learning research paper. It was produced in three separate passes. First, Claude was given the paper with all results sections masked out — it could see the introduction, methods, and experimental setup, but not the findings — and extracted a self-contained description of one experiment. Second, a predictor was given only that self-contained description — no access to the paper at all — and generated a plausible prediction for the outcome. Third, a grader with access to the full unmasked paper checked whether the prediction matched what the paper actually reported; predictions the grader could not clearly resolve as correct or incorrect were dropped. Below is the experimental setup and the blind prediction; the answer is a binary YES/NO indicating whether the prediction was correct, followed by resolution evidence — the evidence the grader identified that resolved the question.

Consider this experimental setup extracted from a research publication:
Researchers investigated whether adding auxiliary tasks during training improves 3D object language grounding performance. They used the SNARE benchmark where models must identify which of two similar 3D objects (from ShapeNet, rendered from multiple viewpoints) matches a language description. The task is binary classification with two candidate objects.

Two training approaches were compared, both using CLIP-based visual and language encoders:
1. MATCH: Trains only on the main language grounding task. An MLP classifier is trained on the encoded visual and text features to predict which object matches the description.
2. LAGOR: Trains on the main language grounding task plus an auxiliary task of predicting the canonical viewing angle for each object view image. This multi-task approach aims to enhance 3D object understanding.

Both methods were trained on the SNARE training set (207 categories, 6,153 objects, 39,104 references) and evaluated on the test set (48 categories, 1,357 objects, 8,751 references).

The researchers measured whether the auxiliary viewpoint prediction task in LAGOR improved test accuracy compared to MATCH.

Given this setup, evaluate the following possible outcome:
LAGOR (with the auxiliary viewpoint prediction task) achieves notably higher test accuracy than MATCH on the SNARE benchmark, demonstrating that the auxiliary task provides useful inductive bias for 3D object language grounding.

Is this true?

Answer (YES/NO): NO